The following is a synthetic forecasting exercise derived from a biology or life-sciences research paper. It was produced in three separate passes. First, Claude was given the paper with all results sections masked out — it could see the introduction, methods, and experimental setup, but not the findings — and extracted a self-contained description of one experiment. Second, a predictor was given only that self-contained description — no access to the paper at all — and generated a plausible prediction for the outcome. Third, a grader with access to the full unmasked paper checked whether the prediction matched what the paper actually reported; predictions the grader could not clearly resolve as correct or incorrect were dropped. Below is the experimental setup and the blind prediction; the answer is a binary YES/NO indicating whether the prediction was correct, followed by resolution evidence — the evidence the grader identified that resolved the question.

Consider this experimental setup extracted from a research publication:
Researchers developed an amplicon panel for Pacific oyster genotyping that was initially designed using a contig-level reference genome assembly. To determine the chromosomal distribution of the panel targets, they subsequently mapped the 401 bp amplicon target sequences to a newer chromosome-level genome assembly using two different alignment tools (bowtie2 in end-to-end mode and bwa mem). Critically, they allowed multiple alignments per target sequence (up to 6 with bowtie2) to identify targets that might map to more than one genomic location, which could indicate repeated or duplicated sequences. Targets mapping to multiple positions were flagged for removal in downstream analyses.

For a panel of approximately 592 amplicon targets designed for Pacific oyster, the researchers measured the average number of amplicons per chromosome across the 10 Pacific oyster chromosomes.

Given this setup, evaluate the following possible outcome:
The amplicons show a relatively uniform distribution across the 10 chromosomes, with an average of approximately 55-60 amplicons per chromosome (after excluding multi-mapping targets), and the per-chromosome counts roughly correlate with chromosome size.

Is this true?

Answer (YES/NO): NO